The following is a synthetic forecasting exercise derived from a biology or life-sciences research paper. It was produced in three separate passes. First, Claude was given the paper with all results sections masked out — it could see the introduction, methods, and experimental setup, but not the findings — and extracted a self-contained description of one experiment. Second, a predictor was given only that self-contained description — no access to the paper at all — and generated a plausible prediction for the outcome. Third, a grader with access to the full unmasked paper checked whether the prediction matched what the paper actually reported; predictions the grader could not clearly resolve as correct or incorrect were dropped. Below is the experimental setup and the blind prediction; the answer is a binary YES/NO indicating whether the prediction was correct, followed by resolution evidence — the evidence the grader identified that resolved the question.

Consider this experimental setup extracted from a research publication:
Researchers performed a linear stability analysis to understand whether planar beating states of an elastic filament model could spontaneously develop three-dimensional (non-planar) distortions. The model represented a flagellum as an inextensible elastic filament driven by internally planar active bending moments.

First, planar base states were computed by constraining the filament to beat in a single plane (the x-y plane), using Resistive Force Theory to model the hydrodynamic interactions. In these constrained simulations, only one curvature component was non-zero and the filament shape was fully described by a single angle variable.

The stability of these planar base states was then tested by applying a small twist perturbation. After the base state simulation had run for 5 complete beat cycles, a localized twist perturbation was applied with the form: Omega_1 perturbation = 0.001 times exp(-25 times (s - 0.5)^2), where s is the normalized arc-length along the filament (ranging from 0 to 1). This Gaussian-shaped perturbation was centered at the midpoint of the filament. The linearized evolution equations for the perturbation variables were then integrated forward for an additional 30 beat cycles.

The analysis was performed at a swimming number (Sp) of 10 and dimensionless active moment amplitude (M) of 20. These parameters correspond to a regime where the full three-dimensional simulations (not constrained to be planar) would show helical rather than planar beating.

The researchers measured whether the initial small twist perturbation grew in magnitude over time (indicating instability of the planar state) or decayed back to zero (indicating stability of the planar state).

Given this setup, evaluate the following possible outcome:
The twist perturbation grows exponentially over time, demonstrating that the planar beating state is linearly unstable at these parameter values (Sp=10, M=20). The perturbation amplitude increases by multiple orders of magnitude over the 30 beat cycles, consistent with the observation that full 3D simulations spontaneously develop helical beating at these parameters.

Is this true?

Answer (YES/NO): YES